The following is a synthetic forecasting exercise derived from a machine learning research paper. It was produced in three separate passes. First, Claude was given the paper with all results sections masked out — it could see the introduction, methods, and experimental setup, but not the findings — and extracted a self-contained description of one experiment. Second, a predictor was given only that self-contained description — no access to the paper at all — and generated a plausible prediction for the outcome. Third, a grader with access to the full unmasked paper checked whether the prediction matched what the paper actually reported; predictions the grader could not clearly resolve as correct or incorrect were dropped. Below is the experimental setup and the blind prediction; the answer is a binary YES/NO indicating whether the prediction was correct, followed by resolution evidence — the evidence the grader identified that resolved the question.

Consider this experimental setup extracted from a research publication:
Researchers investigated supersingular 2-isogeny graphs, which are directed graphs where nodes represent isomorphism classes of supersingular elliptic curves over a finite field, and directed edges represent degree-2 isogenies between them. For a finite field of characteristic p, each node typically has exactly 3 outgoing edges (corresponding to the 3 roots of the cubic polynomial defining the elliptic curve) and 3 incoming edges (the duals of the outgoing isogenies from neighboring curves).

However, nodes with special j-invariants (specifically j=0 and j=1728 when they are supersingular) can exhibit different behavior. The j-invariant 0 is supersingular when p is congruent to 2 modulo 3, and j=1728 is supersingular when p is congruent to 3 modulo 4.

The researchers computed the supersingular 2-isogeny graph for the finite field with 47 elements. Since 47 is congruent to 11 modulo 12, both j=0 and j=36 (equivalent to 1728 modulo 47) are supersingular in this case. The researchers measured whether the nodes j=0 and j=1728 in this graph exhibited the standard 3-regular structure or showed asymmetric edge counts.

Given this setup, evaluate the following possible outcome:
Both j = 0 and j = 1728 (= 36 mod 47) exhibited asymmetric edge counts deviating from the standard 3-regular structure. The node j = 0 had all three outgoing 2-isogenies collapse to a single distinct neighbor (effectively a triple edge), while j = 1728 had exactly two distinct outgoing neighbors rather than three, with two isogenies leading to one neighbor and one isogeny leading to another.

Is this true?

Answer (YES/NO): YES